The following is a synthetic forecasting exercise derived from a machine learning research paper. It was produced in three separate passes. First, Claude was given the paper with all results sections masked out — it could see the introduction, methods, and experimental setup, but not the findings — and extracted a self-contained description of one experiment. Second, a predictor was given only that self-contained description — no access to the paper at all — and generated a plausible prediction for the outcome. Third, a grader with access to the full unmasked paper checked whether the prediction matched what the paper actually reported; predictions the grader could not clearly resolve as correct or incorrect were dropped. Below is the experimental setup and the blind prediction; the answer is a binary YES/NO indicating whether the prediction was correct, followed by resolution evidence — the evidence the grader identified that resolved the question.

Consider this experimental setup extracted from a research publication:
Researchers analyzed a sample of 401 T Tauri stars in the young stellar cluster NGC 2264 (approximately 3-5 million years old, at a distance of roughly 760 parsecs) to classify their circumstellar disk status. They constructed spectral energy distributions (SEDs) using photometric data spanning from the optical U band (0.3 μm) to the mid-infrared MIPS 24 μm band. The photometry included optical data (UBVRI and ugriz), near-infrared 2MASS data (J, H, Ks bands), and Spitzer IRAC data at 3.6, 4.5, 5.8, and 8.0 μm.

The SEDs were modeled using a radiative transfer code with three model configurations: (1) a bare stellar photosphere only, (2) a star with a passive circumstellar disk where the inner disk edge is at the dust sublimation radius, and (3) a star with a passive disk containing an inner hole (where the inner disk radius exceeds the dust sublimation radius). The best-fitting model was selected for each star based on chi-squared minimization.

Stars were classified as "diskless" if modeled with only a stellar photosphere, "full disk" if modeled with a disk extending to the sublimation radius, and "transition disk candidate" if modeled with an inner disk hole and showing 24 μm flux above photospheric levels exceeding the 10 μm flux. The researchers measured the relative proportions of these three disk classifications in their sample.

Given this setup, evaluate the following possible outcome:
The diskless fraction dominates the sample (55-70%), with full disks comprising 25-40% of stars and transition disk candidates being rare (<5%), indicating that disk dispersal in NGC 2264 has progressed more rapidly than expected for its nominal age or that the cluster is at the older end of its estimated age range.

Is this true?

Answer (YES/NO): NO